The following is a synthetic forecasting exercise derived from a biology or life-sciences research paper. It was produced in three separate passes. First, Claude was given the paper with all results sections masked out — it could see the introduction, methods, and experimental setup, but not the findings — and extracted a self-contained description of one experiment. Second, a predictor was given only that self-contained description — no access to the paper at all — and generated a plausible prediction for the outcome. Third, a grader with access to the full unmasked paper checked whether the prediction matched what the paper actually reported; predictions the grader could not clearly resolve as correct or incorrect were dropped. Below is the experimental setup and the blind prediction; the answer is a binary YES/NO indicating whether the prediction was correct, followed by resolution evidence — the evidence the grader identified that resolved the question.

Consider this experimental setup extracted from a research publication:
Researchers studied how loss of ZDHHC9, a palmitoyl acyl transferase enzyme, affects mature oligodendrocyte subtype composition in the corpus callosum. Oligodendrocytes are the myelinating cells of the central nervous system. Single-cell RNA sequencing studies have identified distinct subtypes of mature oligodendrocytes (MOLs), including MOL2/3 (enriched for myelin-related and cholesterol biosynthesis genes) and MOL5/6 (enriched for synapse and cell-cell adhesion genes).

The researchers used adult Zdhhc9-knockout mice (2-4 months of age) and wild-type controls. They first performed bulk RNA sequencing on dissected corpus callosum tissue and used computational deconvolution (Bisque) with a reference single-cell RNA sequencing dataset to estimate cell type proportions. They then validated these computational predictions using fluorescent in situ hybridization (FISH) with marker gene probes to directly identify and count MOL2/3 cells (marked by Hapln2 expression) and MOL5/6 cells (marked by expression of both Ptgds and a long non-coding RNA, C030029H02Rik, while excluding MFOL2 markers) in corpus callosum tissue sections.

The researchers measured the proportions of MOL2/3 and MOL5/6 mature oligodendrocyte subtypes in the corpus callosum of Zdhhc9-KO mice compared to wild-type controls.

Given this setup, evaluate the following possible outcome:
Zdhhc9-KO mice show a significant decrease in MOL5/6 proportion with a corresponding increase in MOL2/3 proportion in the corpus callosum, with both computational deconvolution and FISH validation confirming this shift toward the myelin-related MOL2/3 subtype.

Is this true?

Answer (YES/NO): NO